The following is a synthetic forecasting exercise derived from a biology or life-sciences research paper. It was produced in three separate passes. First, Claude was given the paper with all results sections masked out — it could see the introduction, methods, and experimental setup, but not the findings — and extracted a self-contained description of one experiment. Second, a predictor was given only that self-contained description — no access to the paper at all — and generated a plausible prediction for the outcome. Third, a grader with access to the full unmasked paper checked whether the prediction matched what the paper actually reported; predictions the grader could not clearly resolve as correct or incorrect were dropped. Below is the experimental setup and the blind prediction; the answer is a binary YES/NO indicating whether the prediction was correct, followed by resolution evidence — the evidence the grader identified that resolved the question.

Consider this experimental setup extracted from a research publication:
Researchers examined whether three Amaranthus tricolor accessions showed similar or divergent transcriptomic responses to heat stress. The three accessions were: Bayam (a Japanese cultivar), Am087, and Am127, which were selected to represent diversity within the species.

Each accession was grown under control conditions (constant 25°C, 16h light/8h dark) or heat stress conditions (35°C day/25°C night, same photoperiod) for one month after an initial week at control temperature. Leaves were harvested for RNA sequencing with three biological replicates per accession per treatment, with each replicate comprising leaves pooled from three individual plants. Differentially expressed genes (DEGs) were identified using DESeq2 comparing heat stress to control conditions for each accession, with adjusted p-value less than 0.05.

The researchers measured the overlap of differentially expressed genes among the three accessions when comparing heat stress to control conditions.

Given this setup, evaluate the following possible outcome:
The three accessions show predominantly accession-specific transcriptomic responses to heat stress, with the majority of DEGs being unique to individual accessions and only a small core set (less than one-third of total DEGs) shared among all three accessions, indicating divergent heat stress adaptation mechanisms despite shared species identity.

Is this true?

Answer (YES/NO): YES